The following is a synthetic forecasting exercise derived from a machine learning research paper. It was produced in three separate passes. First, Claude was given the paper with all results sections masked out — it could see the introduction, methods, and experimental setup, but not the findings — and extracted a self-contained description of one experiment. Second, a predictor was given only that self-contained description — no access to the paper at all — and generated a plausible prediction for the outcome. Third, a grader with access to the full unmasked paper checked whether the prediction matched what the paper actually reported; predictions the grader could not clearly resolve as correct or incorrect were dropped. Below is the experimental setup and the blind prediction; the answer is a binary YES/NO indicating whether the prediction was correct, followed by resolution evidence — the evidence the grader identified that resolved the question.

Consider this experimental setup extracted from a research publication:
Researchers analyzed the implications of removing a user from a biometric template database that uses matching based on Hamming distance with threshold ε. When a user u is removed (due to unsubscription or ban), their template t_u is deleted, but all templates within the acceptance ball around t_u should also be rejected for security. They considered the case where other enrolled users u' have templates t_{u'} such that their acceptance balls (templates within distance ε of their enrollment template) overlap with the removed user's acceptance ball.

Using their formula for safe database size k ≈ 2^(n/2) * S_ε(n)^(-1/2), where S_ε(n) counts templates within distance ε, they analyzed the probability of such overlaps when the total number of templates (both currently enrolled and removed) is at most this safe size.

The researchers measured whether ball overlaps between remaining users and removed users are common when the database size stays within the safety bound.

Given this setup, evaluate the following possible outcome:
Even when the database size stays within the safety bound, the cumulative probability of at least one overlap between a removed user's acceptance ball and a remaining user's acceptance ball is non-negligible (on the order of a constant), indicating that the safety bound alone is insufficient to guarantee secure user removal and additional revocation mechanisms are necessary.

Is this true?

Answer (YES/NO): NO